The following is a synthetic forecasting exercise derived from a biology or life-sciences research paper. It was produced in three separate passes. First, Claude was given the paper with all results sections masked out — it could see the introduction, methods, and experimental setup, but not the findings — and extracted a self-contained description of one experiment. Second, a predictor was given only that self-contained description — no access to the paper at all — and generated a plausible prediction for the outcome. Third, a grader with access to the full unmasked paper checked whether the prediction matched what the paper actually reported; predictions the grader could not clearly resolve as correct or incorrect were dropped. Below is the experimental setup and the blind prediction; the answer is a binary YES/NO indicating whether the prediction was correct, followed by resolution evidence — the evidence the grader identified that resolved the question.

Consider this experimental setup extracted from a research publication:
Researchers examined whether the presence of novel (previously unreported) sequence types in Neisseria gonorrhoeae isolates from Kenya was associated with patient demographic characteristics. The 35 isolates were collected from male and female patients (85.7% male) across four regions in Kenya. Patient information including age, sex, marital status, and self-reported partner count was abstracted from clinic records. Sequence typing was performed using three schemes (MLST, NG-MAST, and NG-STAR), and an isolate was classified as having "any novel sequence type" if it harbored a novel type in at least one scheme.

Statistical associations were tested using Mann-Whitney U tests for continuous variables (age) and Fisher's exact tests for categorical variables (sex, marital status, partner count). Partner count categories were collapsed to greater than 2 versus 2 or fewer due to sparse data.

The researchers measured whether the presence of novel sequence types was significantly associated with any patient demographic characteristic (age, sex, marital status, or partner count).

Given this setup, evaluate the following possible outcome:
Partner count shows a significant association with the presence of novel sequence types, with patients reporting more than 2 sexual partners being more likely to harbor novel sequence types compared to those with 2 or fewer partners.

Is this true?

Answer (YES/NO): NO